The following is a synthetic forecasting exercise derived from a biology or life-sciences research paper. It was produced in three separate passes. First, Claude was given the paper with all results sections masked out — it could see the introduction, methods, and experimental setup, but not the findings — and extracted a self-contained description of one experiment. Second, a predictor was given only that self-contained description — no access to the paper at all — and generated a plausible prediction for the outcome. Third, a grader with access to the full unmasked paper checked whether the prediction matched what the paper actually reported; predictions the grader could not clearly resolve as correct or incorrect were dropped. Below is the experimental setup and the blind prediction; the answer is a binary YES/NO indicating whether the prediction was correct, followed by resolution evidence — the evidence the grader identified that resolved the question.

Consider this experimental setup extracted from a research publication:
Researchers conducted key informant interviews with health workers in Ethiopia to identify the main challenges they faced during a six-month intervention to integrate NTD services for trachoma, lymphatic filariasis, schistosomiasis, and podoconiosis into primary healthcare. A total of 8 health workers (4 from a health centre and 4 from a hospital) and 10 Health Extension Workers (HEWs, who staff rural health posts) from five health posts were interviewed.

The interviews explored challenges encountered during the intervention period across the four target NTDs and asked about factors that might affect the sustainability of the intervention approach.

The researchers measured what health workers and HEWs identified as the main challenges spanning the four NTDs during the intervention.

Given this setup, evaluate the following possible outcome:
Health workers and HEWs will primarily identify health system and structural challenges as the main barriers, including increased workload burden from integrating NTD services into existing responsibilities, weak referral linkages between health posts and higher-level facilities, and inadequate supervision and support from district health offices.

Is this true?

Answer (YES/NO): NO